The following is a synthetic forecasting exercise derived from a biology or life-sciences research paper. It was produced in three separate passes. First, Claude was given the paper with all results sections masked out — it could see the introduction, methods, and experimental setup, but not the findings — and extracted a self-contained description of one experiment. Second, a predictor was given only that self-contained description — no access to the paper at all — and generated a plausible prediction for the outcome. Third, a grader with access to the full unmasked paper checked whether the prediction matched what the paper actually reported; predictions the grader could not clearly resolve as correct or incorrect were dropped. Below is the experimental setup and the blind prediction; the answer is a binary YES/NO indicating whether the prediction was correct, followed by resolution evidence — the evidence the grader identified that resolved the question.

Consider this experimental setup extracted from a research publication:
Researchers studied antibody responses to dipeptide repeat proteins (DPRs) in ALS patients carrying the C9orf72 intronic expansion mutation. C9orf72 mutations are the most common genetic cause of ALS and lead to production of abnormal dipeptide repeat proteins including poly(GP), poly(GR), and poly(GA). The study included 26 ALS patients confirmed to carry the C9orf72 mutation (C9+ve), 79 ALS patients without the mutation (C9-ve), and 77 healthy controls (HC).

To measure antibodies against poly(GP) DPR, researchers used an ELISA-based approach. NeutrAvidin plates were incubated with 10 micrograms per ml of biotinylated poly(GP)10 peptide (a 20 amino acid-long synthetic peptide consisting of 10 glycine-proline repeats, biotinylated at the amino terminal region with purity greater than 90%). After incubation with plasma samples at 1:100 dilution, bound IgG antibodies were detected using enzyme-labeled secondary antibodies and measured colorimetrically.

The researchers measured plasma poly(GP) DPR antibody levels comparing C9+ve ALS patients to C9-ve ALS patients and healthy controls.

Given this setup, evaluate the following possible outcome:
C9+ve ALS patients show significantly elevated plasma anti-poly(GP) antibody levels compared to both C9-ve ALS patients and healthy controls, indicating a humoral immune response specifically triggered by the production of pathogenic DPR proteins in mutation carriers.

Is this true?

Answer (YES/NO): YES